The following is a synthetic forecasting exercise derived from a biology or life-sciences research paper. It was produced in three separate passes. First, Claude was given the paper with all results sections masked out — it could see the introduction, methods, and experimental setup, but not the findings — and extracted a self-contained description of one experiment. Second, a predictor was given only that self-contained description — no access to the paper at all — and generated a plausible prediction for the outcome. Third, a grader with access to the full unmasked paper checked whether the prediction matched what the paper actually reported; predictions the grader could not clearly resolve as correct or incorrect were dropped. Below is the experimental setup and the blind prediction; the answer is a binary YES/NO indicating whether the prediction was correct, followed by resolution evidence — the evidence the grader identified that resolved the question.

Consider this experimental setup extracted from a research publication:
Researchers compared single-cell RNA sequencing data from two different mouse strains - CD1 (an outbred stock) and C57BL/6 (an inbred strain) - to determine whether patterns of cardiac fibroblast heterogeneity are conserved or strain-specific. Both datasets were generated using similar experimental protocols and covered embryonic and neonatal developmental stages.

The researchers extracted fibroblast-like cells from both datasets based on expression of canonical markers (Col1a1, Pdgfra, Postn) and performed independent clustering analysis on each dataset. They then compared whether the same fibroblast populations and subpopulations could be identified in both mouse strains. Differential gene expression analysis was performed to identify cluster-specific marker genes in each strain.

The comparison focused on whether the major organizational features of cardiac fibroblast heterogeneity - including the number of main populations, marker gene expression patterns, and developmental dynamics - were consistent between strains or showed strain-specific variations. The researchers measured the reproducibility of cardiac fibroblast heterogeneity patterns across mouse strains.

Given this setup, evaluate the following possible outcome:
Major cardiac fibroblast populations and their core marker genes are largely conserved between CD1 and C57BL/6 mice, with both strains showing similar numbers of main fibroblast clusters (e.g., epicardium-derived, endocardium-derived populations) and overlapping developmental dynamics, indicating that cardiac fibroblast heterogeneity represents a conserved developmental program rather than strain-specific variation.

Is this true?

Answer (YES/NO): YES